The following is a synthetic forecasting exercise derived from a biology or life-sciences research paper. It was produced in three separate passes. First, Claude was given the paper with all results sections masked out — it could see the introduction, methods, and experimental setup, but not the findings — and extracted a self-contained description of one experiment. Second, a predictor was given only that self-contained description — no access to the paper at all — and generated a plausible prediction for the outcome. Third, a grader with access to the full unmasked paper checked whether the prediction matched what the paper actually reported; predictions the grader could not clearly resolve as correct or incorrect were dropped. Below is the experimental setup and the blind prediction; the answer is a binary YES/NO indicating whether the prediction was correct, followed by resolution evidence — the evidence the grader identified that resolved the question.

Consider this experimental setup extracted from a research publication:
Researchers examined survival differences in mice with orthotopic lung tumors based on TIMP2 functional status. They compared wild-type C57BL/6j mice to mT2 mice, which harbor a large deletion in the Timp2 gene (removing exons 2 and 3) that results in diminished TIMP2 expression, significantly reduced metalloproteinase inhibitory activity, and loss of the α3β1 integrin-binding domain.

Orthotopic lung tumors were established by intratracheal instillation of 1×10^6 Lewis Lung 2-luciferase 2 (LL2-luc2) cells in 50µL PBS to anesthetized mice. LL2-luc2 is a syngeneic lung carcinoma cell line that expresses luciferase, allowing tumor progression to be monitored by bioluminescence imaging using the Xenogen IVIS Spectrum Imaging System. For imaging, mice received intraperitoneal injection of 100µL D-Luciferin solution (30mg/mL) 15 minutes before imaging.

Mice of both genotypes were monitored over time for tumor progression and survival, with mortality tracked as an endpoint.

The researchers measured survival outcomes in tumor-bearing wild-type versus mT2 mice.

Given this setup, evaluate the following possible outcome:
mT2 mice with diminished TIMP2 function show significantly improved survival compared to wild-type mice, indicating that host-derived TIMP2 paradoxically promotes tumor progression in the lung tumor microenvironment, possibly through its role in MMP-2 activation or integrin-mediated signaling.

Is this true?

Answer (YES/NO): NO